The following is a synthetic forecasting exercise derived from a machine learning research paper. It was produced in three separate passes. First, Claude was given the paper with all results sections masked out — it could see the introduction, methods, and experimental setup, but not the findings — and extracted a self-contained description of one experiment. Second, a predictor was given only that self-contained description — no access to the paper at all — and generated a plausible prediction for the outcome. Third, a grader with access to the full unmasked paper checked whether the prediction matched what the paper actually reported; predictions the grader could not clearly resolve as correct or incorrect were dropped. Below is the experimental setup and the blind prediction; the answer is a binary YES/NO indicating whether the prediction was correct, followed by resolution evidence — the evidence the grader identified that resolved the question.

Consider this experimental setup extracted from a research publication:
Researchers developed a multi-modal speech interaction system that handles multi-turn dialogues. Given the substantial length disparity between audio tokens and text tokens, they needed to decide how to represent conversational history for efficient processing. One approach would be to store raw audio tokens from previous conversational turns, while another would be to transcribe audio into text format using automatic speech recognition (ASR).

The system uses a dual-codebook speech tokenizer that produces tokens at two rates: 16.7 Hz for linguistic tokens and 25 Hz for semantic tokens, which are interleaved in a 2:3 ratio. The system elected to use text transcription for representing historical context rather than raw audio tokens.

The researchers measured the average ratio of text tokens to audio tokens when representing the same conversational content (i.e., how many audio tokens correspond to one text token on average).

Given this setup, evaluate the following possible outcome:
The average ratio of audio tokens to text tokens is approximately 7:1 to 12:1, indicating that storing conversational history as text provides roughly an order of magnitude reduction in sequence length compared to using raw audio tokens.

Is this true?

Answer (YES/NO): NO